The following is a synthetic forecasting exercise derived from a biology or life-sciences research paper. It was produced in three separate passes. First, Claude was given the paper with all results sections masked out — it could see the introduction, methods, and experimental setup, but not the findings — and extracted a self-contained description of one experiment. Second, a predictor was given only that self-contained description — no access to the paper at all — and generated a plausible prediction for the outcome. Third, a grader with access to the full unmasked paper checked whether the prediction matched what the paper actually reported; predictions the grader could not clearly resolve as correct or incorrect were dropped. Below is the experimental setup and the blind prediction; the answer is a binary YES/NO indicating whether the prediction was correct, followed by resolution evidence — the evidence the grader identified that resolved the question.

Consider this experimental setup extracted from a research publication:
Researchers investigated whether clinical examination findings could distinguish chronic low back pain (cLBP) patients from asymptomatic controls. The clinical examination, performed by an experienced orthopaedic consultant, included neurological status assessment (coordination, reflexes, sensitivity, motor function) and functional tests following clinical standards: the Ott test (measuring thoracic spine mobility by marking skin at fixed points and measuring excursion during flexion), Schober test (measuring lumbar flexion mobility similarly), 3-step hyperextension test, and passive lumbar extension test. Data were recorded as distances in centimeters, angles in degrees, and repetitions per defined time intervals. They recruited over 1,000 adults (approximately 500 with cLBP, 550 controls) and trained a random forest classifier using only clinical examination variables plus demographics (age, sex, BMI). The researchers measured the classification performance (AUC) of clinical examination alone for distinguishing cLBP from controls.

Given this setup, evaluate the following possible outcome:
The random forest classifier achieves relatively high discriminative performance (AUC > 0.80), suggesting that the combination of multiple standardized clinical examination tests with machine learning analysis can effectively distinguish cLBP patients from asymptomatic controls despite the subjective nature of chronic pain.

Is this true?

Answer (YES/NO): NO